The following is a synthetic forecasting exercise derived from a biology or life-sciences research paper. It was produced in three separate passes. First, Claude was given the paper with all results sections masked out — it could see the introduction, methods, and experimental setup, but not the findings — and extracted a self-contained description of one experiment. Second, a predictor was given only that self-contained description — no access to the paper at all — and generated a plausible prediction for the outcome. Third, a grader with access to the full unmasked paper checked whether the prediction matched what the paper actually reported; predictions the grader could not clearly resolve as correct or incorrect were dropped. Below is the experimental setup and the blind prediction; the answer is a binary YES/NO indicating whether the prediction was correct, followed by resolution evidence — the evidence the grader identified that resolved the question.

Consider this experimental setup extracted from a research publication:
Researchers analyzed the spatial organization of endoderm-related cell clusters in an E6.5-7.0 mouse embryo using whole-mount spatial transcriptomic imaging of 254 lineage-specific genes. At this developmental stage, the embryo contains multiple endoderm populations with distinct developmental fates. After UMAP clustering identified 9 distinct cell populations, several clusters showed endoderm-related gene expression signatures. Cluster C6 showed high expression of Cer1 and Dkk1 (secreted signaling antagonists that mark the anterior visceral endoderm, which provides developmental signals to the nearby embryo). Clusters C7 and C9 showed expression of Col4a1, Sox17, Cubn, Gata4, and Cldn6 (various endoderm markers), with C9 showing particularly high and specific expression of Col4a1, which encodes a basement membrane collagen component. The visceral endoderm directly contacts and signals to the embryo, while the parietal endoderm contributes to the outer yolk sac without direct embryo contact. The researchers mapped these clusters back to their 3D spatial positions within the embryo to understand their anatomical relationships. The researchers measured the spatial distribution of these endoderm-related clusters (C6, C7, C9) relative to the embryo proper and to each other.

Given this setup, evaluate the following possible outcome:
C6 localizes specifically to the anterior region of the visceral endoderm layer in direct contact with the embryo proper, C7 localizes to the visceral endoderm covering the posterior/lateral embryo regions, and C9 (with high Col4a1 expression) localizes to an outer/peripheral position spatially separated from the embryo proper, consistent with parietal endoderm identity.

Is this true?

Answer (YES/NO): NO